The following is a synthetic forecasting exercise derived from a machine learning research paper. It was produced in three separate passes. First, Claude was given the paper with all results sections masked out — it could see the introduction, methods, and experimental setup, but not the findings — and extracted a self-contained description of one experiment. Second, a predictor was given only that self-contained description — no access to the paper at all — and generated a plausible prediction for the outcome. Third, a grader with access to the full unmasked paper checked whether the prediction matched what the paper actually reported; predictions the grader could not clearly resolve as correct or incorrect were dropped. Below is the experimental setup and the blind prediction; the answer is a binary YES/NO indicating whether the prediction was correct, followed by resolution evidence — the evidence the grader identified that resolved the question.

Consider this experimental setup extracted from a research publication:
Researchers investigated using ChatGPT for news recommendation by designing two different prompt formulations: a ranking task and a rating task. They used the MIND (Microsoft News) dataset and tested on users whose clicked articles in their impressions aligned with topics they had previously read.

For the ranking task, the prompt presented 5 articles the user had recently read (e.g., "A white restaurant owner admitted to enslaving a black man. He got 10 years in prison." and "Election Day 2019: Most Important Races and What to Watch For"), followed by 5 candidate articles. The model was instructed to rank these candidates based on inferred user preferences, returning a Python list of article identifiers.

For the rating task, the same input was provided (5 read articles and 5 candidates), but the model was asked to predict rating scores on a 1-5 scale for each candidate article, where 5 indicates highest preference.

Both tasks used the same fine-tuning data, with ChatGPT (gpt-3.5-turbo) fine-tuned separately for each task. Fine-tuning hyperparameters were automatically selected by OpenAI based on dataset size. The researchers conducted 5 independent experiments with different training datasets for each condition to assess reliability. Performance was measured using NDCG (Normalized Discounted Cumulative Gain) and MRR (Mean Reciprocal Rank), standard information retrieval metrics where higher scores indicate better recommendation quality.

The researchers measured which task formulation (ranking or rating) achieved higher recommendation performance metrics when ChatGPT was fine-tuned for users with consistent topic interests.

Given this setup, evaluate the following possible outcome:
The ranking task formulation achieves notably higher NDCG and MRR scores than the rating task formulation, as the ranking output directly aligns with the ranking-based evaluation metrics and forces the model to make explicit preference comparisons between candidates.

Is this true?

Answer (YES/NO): YES